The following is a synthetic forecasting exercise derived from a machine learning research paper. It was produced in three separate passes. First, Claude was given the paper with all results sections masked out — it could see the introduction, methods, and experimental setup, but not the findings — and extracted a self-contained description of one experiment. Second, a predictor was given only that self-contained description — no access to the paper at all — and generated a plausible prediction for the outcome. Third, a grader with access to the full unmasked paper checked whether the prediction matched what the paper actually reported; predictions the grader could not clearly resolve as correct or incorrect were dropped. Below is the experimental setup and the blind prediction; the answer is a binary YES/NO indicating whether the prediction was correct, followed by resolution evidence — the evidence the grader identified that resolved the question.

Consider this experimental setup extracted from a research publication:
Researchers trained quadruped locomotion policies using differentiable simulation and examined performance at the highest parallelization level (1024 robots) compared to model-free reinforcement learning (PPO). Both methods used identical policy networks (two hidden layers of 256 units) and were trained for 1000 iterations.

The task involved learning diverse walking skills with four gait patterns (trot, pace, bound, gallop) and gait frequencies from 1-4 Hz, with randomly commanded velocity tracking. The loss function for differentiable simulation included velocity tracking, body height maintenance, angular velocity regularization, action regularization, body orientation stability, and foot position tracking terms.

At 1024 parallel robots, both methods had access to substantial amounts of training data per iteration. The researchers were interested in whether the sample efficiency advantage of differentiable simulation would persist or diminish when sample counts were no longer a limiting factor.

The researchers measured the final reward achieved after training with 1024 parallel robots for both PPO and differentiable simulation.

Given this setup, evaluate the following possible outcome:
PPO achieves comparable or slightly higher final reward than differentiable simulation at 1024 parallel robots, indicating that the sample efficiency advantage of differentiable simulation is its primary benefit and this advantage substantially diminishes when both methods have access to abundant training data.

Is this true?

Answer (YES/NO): NO